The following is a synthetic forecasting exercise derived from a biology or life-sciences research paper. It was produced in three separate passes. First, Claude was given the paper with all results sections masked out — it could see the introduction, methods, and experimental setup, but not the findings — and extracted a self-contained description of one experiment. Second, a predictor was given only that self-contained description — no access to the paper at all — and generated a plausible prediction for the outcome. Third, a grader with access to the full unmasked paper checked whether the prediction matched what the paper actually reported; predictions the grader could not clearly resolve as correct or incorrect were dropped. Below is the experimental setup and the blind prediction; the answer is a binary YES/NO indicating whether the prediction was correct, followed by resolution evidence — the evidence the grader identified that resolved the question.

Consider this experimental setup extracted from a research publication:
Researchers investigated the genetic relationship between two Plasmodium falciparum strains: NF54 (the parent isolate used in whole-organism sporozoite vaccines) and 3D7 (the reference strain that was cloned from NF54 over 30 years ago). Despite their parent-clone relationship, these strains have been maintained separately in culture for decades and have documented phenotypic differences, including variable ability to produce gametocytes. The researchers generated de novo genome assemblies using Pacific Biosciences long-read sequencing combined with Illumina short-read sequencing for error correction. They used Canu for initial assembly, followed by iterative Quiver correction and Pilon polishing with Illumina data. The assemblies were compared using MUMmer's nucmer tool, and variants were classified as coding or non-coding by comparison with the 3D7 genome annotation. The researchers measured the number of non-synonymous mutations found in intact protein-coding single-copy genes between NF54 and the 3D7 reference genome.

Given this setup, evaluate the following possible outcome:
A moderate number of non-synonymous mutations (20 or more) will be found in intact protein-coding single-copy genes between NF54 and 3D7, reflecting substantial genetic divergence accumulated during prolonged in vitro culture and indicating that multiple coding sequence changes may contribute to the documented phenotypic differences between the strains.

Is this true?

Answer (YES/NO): NO